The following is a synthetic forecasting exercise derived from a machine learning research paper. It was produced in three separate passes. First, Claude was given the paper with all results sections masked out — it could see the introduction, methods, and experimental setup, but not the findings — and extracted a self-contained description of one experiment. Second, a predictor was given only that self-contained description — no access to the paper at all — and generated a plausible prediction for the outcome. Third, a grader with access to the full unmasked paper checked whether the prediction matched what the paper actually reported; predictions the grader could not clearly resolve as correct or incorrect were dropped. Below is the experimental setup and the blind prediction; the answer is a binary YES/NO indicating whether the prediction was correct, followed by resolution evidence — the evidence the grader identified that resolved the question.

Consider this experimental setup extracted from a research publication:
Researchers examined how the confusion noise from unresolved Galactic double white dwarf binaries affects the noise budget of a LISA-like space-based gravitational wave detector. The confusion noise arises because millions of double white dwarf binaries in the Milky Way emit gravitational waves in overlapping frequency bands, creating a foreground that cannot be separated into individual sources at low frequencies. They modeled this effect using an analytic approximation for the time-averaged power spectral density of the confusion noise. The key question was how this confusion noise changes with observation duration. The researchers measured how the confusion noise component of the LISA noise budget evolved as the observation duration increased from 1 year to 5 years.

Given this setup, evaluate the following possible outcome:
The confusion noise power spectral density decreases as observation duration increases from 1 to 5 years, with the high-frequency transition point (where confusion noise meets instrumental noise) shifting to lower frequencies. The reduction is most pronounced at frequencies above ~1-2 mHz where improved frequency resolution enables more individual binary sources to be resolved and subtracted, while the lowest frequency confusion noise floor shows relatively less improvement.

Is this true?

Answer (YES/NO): YES